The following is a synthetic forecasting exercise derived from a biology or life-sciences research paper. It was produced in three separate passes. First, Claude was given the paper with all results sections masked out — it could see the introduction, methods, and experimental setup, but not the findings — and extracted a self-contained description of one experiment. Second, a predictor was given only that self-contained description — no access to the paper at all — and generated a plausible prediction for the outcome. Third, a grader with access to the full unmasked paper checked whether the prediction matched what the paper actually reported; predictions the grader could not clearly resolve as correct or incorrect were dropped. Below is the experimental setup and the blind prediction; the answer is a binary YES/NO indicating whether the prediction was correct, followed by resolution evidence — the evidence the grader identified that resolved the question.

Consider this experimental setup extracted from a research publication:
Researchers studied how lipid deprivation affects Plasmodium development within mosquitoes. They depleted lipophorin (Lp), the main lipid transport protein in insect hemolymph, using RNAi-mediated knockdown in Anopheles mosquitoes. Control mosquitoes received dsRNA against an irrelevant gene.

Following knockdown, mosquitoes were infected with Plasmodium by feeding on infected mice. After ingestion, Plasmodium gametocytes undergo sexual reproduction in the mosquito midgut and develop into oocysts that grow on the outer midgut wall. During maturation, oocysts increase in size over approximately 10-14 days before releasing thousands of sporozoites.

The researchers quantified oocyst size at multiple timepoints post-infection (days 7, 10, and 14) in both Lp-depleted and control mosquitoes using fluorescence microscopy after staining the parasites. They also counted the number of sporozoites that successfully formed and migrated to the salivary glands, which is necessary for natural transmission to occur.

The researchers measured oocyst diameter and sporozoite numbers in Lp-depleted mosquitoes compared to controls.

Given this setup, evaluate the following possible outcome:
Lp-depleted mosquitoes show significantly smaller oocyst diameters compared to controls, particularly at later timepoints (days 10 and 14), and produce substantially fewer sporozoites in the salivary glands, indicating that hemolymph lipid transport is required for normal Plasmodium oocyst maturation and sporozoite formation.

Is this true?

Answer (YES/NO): NO